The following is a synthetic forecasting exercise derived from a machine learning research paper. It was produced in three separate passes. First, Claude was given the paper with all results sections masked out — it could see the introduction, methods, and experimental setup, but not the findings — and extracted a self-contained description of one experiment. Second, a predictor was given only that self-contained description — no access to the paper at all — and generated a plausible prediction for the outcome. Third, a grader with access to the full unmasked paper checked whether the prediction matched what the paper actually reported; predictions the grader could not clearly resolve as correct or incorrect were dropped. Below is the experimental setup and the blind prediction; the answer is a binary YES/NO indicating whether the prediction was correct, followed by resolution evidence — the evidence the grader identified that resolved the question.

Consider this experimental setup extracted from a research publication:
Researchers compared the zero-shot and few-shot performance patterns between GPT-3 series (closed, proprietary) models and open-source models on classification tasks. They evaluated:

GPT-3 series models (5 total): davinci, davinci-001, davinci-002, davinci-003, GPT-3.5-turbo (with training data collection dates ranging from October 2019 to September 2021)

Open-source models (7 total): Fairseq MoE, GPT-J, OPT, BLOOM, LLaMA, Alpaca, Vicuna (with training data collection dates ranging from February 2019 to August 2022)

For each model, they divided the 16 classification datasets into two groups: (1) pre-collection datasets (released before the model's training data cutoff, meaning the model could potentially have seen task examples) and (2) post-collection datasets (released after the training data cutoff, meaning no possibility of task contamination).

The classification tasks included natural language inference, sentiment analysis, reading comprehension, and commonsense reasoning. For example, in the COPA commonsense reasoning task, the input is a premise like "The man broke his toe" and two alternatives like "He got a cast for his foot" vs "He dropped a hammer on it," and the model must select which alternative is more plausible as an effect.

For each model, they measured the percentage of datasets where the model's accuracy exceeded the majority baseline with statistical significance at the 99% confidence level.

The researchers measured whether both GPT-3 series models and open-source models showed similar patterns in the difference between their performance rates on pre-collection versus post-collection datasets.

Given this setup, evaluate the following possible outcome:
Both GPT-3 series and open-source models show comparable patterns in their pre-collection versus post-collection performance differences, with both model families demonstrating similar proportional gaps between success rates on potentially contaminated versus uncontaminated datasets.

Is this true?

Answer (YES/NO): NO